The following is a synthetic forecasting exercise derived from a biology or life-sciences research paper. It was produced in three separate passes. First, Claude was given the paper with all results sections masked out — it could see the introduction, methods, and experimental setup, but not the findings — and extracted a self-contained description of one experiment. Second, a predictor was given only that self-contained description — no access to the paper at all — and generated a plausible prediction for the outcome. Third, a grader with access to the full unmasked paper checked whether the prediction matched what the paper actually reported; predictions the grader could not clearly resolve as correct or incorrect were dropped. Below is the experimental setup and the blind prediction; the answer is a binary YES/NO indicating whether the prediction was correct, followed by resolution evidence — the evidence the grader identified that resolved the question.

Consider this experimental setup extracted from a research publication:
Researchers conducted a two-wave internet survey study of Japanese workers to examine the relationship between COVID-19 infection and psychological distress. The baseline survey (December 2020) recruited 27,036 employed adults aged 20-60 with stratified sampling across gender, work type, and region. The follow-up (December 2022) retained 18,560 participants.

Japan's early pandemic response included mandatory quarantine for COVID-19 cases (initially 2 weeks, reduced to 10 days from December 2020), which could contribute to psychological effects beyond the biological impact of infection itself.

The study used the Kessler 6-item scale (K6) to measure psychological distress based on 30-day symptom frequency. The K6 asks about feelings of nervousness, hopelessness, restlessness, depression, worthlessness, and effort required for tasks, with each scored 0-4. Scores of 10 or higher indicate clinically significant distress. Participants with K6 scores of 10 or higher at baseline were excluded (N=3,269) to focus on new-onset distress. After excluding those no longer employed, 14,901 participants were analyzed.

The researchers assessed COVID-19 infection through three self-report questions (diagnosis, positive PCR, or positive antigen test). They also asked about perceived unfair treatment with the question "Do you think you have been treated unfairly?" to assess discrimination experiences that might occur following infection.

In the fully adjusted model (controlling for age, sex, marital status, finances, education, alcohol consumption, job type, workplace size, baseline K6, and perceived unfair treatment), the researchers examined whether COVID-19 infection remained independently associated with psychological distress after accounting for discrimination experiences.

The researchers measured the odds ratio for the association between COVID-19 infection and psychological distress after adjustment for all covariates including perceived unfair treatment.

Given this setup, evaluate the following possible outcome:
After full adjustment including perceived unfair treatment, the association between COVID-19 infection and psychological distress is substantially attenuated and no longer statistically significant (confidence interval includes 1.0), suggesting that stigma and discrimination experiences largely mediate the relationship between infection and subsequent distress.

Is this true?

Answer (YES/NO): NO